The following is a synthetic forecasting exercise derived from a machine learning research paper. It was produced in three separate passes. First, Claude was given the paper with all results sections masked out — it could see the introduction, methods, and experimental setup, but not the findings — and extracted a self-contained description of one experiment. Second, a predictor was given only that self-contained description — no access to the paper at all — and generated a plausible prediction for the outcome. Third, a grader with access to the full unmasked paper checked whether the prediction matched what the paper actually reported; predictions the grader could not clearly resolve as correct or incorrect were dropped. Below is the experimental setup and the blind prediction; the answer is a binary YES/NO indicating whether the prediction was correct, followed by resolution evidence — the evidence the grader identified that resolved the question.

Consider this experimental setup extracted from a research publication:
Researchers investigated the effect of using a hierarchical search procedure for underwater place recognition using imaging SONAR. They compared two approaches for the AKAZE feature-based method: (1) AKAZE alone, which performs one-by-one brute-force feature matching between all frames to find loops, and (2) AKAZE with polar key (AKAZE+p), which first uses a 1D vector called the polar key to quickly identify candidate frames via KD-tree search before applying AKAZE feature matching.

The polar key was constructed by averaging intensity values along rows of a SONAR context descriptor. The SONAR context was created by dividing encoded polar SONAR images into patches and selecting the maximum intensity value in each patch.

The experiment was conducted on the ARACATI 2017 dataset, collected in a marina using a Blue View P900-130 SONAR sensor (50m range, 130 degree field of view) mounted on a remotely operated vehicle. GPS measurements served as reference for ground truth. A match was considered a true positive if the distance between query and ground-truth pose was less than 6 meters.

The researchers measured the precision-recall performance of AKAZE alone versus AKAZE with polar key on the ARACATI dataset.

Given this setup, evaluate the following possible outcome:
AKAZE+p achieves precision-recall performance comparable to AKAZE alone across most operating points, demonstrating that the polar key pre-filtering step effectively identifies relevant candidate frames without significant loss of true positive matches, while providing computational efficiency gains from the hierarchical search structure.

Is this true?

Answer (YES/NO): NO